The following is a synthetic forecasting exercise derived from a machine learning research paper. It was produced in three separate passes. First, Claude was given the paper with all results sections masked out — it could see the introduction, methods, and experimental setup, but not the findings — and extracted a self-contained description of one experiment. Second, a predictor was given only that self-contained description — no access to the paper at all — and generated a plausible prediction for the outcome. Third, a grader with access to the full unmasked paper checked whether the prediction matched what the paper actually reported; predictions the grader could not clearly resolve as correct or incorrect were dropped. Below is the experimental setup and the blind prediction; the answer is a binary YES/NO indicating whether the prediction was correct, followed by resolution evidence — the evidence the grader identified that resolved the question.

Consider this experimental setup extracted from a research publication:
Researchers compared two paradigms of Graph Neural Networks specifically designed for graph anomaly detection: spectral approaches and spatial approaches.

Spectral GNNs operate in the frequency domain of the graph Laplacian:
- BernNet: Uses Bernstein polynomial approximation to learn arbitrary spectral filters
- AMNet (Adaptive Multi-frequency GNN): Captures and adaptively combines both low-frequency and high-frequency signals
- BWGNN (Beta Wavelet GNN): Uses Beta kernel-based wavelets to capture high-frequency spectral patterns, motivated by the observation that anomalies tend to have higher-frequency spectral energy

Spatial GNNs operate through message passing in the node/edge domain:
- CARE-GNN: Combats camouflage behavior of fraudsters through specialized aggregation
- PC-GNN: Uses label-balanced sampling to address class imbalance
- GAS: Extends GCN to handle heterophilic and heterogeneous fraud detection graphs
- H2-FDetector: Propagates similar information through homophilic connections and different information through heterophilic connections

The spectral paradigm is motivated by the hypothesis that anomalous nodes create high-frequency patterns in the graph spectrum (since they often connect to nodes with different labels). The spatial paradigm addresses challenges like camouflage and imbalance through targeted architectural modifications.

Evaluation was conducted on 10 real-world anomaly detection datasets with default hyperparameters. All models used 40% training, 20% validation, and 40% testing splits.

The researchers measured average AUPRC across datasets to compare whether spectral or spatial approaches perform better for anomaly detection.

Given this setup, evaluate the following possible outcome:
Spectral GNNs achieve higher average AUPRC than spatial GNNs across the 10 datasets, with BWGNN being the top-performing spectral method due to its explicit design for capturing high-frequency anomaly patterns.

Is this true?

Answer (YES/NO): YES